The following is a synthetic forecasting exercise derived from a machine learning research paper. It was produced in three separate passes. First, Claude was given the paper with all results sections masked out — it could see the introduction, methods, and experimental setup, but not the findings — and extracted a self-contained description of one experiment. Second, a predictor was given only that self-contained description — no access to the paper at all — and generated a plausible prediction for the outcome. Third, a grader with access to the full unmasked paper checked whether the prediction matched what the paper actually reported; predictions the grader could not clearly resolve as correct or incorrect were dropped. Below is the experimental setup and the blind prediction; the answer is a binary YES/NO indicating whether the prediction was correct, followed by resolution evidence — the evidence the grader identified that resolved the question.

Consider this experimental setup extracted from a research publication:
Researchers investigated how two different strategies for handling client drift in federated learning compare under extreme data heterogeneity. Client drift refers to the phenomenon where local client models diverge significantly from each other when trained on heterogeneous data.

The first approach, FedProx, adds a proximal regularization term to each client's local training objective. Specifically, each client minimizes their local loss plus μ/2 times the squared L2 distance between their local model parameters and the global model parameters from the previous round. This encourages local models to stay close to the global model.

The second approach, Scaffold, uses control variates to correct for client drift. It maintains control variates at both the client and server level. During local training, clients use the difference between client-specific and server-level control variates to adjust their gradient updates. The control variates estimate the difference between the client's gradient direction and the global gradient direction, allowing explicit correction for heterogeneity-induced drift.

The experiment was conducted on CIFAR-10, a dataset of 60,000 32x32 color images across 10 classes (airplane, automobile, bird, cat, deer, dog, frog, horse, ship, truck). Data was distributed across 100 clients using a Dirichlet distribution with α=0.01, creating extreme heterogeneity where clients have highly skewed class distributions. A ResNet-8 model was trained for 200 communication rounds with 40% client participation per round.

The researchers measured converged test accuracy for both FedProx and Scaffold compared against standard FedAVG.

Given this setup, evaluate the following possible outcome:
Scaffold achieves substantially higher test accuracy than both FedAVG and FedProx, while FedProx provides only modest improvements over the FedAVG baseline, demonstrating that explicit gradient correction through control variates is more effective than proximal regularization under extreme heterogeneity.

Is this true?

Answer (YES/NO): NO